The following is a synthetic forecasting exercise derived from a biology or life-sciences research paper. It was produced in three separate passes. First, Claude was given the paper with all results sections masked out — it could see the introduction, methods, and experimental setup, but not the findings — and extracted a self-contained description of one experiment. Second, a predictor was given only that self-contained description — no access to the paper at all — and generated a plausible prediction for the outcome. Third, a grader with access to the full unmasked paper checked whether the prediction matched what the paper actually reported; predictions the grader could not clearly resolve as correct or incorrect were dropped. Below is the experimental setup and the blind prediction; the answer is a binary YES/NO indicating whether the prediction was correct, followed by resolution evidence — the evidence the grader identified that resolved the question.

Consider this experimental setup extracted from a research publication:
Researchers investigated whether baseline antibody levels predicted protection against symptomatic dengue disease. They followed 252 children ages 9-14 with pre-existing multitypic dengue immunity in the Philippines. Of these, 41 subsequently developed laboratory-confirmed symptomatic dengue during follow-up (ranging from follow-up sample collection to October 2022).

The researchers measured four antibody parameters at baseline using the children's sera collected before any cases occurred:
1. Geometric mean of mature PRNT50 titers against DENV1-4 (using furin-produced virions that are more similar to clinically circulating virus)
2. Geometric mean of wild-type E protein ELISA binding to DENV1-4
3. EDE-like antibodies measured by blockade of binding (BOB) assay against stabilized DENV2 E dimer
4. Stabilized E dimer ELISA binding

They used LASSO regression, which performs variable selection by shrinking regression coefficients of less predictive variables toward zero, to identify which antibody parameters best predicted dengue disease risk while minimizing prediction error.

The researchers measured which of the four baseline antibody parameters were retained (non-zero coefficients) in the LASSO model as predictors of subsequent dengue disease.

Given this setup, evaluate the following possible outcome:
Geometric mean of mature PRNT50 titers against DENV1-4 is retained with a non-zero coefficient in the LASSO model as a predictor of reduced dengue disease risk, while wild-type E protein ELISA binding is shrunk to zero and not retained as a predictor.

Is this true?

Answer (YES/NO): NO